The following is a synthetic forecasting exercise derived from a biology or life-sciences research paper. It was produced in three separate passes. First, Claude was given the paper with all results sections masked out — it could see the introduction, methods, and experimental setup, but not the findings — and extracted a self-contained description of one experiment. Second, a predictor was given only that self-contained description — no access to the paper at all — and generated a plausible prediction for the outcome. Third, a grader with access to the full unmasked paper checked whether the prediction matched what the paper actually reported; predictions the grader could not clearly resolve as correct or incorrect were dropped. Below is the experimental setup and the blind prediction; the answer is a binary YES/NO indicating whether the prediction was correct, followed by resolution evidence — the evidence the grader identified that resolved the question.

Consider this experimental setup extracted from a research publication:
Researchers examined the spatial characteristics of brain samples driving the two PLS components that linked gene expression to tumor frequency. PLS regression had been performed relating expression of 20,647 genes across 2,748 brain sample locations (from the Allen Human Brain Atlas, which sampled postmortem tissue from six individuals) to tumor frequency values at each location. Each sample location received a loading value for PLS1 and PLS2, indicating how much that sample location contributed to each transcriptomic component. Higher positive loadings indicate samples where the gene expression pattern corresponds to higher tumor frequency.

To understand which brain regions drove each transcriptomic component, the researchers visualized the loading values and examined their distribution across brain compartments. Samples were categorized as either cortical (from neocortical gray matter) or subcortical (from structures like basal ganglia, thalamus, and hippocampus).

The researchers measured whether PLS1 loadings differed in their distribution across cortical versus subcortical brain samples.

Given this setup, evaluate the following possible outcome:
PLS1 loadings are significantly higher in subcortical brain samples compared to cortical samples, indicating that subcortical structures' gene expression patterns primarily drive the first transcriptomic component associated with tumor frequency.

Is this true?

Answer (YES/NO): YES